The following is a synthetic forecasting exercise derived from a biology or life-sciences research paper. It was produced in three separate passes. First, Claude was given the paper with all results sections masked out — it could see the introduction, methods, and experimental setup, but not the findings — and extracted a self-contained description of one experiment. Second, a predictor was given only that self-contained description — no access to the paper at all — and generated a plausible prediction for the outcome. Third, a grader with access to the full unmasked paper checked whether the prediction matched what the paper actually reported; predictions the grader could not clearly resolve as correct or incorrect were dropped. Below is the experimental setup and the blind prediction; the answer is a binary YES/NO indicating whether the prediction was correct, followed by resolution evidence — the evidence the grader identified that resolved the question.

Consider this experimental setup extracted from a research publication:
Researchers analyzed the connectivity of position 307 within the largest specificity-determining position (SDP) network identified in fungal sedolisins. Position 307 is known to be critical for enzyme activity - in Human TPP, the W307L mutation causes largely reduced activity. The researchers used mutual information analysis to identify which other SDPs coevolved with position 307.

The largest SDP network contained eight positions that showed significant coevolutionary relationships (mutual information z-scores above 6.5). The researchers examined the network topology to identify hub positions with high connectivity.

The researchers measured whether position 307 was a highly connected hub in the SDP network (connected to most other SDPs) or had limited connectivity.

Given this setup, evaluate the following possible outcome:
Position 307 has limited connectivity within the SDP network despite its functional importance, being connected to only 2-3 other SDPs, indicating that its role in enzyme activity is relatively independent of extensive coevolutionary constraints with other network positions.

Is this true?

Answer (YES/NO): YES